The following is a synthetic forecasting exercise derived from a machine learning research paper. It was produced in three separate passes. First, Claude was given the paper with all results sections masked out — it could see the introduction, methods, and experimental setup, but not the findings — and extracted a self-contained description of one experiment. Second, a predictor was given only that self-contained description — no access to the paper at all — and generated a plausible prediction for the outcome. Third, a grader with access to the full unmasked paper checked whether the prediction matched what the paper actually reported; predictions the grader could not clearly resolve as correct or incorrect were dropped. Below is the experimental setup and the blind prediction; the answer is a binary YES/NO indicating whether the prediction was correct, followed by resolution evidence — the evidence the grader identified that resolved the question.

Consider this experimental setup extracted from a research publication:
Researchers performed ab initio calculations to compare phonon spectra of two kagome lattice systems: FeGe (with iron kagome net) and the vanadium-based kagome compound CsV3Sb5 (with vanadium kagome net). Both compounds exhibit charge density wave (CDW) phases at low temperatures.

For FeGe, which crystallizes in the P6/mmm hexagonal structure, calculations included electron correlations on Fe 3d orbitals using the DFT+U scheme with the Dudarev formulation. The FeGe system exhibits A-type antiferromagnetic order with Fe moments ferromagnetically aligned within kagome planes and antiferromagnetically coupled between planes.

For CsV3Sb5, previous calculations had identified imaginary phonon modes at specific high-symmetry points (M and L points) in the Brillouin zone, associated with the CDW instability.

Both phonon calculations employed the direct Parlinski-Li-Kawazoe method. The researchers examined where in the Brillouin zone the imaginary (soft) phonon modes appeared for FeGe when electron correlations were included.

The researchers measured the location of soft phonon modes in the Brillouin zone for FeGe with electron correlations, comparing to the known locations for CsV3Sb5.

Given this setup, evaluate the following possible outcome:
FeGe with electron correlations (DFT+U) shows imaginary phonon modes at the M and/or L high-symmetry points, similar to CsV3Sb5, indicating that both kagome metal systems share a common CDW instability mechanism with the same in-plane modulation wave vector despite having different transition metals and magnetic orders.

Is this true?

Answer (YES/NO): NO